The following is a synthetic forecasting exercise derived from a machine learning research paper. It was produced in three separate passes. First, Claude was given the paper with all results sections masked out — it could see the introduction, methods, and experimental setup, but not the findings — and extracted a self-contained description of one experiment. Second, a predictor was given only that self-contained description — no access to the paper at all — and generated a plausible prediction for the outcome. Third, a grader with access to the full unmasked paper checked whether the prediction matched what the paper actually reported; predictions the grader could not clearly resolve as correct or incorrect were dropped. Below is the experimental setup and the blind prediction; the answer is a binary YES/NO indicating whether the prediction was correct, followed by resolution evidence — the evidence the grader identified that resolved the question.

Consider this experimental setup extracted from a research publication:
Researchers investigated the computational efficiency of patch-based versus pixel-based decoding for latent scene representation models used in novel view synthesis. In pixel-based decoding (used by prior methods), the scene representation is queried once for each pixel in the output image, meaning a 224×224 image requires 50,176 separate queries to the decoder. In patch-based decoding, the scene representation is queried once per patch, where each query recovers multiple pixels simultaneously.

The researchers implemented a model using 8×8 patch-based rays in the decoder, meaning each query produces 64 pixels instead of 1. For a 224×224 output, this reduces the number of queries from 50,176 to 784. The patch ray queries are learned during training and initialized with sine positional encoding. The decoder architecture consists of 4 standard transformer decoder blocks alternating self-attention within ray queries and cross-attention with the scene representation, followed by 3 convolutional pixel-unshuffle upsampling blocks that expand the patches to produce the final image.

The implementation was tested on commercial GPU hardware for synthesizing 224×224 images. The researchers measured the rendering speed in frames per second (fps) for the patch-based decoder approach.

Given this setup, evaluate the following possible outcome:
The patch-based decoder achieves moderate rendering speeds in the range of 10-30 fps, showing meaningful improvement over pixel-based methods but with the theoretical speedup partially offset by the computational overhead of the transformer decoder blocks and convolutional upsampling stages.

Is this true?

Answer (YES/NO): NO